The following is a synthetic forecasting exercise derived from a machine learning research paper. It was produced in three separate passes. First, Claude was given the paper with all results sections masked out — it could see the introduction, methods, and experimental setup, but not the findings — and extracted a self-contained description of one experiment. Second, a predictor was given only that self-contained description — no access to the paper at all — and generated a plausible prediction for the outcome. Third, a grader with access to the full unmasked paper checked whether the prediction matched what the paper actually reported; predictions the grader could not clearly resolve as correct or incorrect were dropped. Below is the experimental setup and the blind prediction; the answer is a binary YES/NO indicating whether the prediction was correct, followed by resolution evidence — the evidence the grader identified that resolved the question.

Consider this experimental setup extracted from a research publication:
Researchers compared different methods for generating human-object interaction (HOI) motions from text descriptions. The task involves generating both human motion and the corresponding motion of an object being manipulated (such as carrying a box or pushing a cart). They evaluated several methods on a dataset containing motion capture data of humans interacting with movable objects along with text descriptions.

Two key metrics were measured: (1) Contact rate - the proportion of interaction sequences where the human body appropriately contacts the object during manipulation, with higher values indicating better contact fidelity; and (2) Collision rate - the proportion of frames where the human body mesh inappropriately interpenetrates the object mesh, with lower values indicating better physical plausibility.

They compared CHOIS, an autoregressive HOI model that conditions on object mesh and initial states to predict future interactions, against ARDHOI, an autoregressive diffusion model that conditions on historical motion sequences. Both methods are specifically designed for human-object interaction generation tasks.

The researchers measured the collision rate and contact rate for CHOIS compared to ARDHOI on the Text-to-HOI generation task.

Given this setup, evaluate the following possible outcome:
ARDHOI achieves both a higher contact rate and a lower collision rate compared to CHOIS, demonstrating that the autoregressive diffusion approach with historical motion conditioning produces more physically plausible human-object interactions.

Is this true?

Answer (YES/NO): NO